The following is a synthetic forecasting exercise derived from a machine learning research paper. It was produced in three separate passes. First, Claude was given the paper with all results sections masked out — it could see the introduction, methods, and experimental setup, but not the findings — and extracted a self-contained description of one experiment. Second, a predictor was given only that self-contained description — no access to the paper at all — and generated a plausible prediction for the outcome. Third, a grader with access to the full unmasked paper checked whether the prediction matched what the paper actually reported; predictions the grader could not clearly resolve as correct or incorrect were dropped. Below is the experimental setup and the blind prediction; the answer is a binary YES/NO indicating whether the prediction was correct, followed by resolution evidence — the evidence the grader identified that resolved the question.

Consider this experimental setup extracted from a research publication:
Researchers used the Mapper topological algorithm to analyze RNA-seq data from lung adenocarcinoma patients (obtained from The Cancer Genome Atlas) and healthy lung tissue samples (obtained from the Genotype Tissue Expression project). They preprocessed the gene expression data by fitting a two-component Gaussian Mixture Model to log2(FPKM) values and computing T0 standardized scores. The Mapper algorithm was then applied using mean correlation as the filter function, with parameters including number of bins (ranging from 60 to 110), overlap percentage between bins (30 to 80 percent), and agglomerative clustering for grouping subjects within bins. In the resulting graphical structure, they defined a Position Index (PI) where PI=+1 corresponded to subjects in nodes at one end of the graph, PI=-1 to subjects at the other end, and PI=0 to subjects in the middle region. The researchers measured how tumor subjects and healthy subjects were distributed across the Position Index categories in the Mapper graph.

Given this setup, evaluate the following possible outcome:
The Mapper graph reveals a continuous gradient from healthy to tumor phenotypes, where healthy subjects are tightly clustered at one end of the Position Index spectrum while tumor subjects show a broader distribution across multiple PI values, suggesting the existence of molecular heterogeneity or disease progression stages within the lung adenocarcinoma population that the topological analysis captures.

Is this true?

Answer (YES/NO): NO